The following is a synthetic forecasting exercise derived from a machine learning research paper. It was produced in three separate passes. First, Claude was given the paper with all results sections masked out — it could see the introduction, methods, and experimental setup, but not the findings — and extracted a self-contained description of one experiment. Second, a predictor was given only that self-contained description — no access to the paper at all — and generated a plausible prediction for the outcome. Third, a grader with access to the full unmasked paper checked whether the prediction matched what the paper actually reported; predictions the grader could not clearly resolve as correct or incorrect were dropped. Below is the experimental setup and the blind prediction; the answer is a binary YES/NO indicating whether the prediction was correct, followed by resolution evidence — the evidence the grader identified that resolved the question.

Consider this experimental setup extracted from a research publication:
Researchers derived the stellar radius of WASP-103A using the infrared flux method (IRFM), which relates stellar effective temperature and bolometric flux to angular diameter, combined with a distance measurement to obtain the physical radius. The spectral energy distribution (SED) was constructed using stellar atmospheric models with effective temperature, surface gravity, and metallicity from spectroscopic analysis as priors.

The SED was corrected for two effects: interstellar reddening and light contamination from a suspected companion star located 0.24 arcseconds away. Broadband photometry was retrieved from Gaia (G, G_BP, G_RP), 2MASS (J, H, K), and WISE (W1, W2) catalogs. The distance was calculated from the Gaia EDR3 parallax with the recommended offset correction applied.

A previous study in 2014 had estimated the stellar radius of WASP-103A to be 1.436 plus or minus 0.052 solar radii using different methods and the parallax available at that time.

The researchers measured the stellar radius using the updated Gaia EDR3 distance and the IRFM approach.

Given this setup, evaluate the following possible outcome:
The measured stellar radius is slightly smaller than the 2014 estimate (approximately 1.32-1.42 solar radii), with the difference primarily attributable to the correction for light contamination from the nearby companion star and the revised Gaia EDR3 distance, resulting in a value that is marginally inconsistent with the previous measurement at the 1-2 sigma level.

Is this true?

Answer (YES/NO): NO